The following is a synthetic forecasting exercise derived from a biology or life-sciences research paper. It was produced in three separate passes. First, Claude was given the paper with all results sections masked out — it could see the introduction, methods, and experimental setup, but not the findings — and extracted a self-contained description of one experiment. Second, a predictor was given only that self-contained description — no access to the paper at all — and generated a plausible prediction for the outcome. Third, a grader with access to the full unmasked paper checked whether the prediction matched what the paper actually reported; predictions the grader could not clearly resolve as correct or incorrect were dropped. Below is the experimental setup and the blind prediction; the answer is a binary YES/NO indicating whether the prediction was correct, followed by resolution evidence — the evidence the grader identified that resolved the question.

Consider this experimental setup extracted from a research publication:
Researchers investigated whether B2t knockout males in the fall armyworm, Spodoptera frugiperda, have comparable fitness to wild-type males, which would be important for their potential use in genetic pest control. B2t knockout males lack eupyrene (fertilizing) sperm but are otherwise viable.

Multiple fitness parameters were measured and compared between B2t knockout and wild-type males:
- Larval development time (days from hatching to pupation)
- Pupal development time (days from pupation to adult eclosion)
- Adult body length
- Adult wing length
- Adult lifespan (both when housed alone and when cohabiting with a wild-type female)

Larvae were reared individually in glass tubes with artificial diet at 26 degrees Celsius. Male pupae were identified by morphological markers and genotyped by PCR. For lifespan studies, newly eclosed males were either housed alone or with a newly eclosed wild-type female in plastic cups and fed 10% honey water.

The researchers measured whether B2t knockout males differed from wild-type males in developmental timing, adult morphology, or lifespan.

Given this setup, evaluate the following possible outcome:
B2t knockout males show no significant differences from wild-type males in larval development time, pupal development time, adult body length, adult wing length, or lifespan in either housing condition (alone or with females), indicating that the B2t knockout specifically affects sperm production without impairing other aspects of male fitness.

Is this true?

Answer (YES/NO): YES